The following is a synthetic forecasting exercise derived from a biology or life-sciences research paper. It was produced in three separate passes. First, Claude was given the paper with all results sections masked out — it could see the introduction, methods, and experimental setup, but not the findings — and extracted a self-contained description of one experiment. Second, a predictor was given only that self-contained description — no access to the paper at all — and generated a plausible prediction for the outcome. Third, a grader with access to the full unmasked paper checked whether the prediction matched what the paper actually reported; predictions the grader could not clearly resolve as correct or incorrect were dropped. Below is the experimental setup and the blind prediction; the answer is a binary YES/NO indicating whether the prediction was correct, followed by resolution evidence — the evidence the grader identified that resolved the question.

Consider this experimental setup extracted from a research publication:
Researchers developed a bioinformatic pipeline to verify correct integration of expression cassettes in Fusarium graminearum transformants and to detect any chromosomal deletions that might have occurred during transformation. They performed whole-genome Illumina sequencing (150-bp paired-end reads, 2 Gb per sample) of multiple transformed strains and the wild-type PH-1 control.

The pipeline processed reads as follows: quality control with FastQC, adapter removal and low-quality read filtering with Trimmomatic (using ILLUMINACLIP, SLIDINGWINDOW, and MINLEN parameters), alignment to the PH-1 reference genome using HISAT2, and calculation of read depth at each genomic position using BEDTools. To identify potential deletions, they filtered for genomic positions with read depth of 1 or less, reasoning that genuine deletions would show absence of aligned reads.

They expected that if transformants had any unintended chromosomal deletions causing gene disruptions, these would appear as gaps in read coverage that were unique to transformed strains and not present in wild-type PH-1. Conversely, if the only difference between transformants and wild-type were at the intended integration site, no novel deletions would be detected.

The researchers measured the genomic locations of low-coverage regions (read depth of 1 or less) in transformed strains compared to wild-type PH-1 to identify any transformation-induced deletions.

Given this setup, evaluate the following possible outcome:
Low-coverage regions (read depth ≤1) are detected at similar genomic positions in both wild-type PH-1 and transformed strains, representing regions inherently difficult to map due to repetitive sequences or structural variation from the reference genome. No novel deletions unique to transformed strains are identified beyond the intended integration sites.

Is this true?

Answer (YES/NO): YES